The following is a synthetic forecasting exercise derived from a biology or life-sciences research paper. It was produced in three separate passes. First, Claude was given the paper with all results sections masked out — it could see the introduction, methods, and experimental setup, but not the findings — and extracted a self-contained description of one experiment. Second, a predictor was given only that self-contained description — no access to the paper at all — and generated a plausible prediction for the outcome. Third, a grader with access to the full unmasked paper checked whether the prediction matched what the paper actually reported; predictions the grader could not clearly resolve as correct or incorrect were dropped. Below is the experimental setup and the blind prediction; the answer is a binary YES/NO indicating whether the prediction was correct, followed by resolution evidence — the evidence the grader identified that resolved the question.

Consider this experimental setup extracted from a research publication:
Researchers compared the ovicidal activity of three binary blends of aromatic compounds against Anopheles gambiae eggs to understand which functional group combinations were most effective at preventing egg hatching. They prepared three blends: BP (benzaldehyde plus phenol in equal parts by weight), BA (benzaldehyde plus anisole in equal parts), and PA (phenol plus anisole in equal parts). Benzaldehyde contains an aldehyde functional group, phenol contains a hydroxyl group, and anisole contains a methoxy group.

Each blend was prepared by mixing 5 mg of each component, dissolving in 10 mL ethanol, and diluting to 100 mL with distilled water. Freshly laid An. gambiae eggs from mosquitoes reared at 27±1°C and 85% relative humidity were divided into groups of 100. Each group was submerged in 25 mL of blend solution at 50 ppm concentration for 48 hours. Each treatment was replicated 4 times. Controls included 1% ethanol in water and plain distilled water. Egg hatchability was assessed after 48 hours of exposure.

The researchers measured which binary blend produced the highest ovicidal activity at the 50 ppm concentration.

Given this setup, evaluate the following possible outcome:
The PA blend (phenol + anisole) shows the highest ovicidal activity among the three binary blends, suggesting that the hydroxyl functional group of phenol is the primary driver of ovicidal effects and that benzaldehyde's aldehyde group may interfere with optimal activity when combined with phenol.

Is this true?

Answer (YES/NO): NO